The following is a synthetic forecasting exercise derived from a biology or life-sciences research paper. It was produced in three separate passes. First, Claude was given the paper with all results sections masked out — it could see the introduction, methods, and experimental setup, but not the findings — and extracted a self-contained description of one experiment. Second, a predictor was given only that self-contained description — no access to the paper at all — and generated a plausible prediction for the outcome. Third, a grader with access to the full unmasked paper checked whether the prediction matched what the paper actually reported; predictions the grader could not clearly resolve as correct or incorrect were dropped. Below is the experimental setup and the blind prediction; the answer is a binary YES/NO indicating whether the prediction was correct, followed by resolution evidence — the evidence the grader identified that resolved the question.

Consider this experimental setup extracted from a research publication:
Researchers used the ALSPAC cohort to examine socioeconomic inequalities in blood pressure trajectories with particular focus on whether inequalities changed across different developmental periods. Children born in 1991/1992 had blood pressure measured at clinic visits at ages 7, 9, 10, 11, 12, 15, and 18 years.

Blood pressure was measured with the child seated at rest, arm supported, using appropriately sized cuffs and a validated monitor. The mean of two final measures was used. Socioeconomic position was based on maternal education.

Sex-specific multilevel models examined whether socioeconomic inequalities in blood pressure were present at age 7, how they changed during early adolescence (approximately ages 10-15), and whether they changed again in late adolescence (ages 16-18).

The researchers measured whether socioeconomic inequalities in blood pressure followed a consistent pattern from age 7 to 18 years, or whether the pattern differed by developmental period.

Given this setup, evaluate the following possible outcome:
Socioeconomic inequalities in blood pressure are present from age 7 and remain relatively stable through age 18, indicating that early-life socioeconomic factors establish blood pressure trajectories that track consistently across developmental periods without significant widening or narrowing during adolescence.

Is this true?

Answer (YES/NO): NO